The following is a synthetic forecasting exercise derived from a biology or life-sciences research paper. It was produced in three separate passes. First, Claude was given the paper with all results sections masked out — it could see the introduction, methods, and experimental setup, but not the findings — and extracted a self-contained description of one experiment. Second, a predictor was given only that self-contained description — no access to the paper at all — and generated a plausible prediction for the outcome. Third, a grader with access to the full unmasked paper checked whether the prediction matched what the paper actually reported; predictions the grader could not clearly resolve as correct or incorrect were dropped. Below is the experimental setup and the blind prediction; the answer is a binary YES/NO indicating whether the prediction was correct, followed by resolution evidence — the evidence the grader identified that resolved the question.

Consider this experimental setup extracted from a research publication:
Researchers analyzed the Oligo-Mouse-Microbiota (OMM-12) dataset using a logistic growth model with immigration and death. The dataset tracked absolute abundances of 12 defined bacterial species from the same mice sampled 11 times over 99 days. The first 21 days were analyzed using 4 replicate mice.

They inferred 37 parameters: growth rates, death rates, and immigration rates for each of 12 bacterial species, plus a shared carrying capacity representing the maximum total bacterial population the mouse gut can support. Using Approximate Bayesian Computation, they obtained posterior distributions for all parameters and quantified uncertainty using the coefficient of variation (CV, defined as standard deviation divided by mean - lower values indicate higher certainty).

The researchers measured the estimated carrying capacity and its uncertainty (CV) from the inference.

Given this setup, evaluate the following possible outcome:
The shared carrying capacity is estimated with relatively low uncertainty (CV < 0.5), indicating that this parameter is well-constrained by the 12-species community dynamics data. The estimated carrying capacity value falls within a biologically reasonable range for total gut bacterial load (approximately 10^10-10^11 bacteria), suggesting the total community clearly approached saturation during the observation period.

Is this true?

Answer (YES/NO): NO